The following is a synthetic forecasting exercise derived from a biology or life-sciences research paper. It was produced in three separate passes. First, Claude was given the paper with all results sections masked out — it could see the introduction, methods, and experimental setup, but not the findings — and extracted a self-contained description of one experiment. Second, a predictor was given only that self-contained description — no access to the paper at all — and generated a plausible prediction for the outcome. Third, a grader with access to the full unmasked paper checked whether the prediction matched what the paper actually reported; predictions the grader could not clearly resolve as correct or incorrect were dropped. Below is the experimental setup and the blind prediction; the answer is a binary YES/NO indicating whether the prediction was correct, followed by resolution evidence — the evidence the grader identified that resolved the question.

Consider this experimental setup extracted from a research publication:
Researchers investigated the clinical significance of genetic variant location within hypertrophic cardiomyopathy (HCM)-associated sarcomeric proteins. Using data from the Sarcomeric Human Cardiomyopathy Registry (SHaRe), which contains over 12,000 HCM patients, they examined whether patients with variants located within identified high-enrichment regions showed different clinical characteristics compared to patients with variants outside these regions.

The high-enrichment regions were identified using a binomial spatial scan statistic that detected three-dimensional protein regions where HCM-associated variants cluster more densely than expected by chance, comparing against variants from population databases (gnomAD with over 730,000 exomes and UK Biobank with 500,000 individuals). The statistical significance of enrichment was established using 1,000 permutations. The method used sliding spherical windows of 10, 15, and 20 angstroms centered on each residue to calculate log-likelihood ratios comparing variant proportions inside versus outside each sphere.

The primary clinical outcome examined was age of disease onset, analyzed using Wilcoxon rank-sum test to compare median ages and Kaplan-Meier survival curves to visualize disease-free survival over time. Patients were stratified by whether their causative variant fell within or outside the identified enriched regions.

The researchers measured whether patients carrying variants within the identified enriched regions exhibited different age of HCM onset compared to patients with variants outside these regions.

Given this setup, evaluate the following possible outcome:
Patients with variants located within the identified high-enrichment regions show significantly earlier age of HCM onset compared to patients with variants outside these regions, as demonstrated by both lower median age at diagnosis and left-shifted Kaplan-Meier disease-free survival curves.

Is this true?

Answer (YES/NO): NO